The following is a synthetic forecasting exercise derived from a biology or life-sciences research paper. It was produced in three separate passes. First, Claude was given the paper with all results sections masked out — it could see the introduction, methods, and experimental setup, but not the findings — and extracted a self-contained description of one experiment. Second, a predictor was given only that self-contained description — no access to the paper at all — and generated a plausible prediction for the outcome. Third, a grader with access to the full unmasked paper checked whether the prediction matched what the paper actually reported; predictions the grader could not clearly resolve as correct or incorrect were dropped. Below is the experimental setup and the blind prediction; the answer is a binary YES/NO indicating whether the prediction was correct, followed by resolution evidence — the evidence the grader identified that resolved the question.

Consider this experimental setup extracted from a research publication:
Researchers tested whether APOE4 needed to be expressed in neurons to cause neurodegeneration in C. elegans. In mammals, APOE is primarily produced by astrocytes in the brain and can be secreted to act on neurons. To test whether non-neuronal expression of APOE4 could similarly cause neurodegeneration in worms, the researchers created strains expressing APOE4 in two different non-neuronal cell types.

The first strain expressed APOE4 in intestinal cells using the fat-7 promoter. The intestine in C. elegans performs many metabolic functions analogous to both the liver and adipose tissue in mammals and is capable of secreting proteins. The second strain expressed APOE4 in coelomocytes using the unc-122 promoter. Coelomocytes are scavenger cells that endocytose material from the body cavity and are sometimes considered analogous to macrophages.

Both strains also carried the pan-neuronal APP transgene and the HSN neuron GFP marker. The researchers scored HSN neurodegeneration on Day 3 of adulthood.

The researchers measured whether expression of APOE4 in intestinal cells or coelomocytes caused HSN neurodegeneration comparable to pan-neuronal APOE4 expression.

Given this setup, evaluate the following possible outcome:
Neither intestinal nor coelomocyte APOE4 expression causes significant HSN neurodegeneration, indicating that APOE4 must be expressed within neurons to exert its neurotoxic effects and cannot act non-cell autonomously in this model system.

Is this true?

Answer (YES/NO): YES